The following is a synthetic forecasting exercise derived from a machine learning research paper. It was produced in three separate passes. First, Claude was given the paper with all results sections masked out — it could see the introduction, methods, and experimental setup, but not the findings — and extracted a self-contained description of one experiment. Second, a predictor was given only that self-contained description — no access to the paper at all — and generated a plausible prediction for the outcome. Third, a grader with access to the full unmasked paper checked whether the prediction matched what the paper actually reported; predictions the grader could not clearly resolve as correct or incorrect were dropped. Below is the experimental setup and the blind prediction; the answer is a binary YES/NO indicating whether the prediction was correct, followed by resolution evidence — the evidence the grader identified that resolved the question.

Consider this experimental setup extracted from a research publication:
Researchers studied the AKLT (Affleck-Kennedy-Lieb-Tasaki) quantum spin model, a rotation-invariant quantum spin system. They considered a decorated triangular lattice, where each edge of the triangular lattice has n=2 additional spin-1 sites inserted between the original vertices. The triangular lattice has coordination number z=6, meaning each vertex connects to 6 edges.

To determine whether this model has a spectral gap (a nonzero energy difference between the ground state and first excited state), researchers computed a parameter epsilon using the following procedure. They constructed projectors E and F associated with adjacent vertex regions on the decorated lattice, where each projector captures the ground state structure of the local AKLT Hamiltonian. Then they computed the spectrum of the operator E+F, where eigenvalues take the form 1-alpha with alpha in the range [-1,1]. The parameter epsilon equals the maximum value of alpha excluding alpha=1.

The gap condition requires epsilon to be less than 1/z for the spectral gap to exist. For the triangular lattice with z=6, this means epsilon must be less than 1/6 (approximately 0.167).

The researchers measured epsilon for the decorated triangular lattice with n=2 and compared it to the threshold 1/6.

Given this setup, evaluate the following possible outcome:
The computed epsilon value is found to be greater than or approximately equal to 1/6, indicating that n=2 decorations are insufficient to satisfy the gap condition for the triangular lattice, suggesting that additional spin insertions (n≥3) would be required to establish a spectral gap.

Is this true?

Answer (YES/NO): NO